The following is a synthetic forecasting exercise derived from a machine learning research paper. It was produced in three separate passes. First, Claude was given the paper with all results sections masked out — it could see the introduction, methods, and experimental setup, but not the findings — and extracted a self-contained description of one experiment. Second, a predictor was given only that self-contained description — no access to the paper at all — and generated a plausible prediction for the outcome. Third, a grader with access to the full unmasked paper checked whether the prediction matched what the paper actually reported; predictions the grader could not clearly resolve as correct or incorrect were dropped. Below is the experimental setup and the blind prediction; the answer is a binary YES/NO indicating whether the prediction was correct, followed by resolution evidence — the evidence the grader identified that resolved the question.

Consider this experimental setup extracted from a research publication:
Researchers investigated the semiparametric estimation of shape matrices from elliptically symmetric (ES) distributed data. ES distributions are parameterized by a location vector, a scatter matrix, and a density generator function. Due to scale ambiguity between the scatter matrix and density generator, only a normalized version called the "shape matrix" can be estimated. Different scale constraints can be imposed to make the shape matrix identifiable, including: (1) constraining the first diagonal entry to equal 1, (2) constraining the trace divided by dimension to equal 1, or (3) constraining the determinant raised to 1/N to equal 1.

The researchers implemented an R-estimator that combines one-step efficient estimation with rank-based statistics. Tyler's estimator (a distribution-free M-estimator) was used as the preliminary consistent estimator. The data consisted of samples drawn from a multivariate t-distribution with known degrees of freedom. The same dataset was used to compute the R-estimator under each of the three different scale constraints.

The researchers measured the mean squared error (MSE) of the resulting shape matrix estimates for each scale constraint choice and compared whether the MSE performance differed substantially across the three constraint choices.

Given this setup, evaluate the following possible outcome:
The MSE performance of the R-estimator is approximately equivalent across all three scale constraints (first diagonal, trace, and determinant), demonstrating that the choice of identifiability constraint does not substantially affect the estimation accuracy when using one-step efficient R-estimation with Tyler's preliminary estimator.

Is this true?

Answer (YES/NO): YES